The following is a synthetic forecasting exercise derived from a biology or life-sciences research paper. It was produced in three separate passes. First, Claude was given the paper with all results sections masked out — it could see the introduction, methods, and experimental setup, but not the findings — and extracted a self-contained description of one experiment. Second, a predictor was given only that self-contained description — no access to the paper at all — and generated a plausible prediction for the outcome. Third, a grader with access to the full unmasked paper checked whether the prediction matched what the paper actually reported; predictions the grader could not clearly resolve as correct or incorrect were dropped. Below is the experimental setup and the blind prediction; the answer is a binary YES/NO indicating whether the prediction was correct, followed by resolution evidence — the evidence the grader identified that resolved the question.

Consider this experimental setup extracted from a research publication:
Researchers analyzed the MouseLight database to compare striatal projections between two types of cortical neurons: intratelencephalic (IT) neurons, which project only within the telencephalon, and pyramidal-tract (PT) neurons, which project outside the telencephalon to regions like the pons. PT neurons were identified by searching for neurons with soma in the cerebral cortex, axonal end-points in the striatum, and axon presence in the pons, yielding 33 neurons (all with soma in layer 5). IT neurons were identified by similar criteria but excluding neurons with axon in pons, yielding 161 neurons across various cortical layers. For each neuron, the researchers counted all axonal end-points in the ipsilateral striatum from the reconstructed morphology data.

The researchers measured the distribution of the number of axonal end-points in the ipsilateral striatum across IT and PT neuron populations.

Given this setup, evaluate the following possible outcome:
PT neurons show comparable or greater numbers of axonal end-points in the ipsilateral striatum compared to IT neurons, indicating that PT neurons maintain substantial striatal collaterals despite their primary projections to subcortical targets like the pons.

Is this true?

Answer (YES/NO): NO